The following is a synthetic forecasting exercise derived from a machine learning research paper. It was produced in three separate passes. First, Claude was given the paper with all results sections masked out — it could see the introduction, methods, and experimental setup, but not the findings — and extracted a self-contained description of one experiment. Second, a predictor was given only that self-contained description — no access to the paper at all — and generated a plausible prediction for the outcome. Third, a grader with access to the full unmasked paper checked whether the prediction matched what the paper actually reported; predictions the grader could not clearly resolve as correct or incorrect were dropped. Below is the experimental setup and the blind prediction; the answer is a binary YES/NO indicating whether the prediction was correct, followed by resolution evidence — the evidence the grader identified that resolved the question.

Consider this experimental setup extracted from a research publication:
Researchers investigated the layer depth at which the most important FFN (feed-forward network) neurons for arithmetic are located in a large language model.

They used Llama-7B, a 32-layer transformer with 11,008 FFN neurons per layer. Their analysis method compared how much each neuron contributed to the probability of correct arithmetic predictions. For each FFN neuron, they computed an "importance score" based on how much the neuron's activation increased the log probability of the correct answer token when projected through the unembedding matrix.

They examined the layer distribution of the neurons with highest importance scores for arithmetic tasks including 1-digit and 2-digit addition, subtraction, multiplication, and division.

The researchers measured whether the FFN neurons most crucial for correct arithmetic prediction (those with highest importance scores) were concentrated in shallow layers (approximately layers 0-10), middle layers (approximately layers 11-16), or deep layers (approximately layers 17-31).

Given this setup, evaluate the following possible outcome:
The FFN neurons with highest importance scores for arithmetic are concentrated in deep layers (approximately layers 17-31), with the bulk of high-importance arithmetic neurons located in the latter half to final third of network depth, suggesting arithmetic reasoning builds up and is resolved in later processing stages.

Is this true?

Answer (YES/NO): YES